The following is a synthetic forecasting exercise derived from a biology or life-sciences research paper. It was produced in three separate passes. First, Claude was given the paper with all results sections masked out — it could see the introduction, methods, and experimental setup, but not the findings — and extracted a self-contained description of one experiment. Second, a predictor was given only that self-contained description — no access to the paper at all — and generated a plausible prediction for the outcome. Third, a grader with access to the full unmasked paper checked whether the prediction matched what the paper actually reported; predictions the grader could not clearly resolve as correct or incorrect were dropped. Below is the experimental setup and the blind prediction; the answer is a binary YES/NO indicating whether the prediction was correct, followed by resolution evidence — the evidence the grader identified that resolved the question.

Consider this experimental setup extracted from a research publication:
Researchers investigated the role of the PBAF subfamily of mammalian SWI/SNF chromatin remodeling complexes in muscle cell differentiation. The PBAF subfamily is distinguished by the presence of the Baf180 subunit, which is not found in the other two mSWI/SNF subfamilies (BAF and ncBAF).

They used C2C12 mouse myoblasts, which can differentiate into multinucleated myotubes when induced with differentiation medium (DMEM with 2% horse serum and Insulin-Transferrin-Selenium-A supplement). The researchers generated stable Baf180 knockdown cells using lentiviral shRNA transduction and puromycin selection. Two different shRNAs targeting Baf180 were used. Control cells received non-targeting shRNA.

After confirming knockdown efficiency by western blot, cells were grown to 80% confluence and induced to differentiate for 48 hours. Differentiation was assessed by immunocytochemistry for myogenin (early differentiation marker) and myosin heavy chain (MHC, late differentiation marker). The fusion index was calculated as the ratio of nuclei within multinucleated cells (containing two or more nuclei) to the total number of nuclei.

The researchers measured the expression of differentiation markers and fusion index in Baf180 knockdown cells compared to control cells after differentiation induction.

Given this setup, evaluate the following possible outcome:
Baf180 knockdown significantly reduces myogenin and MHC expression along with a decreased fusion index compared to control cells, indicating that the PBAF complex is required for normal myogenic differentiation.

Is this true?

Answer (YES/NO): NO